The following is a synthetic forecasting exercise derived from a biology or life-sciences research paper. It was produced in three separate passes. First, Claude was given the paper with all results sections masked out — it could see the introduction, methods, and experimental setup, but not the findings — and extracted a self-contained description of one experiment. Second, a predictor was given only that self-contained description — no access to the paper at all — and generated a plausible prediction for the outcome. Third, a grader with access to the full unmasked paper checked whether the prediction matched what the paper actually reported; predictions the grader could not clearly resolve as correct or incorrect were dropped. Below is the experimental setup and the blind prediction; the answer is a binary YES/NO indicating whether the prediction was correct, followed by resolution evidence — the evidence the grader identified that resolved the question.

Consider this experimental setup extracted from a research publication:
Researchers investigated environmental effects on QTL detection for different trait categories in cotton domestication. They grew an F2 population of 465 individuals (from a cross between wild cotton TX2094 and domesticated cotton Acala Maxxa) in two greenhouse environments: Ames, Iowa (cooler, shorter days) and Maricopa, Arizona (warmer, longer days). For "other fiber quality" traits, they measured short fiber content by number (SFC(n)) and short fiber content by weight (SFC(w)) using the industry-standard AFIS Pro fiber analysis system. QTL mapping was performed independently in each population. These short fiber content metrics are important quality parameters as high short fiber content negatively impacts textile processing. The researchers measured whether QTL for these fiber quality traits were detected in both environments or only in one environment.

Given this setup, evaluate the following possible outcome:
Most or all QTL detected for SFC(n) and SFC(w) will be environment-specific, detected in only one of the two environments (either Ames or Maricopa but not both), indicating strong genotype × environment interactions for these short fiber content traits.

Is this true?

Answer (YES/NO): YES